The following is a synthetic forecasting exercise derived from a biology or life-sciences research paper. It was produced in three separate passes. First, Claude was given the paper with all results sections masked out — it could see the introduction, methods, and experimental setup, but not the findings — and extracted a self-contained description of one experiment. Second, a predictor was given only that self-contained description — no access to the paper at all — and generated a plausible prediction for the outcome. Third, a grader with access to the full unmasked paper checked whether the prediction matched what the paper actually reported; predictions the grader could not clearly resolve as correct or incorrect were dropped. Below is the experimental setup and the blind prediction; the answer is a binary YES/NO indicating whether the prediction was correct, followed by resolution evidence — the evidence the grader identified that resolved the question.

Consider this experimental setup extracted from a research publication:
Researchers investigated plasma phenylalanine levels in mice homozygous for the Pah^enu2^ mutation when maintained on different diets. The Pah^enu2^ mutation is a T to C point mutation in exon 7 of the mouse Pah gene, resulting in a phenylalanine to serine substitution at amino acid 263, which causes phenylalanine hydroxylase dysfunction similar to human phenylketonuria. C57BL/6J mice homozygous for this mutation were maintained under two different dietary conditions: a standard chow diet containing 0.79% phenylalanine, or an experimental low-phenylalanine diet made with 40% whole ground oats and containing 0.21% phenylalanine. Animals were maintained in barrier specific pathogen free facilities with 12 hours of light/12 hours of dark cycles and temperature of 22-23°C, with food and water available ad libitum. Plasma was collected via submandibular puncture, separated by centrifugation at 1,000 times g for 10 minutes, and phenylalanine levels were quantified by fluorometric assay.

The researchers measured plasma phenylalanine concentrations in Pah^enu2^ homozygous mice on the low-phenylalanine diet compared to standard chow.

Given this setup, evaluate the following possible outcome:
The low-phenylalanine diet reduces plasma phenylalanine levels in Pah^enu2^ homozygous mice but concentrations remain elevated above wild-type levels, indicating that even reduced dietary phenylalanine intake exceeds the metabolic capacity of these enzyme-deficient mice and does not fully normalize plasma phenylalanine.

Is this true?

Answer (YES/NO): YES